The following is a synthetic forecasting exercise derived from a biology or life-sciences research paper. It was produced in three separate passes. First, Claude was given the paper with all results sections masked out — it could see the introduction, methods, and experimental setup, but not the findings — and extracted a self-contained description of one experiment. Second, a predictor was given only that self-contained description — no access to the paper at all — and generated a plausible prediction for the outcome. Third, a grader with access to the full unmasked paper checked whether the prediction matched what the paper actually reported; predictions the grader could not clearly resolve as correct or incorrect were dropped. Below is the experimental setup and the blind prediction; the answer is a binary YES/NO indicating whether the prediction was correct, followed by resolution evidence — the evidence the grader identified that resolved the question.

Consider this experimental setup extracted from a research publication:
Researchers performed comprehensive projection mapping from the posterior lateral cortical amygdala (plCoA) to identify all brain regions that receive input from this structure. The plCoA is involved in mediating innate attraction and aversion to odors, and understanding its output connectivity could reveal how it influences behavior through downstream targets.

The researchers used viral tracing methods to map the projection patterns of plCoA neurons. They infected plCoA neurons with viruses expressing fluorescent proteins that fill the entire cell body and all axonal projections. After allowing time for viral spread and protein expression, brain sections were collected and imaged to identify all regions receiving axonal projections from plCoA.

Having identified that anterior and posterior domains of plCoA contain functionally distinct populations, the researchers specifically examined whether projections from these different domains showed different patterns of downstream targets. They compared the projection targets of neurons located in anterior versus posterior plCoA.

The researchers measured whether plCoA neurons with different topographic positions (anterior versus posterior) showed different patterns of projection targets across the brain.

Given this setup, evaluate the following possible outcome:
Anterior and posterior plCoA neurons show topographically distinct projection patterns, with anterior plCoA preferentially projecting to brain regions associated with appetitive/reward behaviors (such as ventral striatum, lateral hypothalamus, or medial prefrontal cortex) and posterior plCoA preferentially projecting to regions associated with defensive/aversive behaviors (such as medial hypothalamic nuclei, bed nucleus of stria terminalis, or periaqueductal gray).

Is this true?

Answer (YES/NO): NO